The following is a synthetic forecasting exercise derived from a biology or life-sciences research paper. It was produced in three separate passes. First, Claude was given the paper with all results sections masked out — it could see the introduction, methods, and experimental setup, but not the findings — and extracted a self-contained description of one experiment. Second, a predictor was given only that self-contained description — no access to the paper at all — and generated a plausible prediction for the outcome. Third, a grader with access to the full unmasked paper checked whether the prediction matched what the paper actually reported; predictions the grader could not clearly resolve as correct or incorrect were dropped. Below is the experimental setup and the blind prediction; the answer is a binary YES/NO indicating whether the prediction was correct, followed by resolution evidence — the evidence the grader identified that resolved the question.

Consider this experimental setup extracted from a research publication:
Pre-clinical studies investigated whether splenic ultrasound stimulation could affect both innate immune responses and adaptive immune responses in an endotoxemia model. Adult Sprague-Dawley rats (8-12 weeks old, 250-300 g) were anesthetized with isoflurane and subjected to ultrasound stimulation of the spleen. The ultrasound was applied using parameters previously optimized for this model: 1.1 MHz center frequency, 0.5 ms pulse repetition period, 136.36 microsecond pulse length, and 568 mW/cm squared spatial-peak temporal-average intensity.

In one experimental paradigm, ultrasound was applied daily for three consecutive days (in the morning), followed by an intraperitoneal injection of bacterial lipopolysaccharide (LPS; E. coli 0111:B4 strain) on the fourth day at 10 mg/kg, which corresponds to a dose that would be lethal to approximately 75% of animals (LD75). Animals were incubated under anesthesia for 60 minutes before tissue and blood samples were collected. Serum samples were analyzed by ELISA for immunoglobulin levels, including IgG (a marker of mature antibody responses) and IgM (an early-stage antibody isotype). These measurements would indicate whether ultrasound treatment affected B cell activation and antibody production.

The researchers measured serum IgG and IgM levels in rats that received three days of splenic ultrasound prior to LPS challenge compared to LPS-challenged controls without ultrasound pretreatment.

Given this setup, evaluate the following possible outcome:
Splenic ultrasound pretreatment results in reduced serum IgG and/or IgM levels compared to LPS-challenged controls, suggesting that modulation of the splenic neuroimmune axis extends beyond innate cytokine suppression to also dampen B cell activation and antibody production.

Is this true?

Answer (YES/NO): NO